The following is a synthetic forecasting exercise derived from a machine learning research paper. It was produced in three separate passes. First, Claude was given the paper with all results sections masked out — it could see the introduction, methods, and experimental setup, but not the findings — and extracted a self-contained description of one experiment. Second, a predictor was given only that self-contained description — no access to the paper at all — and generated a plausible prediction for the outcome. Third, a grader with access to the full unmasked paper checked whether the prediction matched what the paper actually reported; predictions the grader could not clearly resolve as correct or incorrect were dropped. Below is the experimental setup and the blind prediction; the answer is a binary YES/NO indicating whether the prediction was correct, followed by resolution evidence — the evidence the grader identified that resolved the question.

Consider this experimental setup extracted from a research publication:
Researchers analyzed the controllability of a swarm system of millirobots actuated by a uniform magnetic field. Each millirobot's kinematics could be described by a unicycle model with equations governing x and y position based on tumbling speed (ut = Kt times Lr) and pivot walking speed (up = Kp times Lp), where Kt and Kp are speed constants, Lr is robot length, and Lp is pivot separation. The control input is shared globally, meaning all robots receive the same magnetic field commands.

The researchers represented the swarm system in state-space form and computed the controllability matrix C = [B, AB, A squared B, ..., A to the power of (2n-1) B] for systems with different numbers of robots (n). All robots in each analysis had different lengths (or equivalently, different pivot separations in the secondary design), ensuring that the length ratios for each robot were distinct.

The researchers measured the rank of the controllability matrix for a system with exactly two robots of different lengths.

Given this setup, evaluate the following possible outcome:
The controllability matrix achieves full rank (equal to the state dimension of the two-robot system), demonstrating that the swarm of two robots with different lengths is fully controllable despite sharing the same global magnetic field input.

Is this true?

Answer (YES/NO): YES